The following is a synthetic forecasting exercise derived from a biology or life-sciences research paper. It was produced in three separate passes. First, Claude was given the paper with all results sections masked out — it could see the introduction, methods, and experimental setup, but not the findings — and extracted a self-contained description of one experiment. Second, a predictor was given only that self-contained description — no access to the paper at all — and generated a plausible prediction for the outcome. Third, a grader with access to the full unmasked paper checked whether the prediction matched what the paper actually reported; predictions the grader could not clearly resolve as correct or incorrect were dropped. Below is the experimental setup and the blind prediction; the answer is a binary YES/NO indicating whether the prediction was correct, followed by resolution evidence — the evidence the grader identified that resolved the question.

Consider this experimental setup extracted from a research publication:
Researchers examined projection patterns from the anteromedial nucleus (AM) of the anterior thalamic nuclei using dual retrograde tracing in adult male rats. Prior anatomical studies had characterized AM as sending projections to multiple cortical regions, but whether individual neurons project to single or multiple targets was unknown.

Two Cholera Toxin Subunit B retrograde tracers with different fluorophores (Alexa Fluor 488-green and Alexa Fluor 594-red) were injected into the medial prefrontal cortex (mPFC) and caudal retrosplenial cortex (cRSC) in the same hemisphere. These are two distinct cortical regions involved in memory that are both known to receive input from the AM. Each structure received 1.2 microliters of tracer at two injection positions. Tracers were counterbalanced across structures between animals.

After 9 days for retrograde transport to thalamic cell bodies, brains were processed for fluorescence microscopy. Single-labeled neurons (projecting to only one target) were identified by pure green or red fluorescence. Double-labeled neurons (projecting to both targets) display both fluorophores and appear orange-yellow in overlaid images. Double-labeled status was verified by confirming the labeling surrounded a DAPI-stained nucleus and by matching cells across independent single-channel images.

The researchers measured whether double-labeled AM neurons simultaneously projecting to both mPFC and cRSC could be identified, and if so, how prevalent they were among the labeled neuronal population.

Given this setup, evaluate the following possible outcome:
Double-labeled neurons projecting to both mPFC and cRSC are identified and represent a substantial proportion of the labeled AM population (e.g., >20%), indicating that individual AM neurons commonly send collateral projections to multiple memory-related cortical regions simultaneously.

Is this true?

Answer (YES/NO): NO